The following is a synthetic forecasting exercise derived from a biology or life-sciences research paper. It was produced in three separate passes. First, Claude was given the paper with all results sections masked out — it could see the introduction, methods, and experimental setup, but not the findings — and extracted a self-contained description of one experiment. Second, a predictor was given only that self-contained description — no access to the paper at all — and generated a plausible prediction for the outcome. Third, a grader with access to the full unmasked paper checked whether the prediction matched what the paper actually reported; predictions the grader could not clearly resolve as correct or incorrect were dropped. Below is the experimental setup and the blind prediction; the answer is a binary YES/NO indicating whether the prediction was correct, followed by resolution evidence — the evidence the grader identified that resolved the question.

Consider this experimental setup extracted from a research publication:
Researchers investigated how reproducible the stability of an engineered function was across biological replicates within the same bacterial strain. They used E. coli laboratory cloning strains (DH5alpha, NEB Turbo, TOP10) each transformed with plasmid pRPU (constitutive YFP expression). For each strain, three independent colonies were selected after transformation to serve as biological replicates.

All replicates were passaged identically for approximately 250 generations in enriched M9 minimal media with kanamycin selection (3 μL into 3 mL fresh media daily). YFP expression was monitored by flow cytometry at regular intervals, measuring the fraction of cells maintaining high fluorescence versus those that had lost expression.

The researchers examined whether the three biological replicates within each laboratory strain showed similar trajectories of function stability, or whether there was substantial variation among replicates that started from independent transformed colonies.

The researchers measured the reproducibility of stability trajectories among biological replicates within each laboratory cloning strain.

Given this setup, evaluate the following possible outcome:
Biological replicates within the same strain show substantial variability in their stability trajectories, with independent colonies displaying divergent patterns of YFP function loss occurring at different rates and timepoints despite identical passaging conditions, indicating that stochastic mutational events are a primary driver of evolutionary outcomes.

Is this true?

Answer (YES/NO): NO